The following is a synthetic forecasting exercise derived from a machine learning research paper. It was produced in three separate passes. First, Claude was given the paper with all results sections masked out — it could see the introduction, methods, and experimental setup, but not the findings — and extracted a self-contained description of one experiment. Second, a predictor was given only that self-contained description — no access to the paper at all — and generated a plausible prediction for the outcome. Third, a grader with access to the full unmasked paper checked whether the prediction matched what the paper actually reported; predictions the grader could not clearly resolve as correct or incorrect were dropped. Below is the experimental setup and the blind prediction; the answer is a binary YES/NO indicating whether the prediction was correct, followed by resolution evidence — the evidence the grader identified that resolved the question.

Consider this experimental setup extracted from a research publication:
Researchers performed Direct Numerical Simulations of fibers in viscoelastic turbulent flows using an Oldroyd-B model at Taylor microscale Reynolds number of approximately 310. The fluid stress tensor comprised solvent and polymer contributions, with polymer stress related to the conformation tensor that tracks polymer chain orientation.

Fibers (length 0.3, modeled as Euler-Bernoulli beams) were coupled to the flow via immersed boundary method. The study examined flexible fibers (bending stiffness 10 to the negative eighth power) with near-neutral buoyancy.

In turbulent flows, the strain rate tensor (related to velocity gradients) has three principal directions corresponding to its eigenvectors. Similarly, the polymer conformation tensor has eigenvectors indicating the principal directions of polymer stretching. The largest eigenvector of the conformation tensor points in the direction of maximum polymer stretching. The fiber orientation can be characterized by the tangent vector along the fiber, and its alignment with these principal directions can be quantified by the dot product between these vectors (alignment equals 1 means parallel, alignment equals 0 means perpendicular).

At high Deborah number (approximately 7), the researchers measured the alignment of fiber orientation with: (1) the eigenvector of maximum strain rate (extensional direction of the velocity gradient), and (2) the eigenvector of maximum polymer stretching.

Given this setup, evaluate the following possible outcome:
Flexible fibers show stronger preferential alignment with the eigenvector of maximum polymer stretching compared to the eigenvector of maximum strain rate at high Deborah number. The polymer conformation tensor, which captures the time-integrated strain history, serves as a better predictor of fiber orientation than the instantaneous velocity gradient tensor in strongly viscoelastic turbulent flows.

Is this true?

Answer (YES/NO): YES